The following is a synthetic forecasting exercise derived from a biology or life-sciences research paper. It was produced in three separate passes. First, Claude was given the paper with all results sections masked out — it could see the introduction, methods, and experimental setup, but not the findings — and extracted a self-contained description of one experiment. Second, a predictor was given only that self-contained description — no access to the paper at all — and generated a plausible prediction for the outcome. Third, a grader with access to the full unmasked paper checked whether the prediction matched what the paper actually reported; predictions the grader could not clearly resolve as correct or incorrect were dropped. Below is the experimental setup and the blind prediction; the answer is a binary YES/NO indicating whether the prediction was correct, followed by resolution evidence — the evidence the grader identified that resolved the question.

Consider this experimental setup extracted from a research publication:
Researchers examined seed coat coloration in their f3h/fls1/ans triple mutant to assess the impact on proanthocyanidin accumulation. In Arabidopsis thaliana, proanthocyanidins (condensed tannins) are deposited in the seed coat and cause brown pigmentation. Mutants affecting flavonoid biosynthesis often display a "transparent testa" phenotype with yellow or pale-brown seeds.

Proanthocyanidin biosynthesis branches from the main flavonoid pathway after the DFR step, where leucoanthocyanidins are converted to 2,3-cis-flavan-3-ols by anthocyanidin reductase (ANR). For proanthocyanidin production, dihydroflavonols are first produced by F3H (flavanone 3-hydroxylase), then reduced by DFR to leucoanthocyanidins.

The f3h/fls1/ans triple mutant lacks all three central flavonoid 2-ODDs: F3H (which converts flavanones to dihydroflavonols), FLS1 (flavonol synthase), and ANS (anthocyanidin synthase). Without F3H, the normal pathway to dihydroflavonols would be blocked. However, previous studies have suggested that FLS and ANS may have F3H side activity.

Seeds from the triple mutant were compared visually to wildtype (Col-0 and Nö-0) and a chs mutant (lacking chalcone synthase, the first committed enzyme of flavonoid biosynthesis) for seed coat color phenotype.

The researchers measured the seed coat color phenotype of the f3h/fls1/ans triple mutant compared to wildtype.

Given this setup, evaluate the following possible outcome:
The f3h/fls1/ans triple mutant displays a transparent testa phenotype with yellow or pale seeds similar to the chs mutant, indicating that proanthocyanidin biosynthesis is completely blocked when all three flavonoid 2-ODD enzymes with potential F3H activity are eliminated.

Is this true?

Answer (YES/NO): NO